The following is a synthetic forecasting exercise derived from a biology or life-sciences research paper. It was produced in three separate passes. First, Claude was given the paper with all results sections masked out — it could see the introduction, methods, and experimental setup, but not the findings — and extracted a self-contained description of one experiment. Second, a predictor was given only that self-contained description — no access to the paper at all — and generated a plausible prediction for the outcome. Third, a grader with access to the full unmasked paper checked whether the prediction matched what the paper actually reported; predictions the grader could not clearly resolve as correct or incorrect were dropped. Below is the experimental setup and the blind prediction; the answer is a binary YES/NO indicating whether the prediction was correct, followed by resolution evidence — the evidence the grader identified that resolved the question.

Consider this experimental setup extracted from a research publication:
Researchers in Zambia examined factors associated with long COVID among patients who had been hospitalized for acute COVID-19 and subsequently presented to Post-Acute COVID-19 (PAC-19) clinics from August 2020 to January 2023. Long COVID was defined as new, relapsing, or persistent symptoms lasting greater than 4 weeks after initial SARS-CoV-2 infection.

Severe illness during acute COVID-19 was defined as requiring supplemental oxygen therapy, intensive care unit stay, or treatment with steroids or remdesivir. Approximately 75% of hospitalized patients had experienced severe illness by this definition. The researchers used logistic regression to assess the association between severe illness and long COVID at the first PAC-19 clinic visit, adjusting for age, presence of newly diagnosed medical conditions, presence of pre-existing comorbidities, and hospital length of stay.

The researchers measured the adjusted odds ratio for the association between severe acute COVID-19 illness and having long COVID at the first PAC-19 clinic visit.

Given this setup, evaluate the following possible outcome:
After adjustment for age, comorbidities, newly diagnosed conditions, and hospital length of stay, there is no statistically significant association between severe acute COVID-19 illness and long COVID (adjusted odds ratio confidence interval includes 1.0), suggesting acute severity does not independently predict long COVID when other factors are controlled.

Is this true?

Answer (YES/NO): NO